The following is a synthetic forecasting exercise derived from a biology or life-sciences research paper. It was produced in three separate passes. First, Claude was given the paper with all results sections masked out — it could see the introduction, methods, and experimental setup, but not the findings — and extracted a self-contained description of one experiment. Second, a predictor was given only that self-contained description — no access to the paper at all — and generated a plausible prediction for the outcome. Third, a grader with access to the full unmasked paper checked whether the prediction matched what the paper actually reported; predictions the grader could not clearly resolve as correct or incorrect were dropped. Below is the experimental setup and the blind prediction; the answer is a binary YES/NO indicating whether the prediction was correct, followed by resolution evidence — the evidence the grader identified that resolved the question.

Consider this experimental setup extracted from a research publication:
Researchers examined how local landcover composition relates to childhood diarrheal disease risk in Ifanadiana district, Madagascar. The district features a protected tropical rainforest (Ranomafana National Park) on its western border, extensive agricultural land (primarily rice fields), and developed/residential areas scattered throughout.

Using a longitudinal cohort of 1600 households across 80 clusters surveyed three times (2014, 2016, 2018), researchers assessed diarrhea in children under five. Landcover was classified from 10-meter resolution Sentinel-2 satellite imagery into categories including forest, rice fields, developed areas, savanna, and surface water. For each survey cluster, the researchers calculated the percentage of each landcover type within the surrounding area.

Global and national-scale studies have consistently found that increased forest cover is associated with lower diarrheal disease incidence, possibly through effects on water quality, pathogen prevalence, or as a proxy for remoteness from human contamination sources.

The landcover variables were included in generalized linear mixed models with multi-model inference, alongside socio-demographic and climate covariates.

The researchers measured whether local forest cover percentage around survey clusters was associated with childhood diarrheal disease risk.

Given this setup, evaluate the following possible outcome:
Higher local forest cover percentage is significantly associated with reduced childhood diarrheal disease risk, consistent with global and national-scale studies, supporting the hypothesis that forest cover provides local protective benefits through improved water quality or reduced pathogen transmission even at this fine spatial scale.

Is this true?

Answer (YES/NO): NO